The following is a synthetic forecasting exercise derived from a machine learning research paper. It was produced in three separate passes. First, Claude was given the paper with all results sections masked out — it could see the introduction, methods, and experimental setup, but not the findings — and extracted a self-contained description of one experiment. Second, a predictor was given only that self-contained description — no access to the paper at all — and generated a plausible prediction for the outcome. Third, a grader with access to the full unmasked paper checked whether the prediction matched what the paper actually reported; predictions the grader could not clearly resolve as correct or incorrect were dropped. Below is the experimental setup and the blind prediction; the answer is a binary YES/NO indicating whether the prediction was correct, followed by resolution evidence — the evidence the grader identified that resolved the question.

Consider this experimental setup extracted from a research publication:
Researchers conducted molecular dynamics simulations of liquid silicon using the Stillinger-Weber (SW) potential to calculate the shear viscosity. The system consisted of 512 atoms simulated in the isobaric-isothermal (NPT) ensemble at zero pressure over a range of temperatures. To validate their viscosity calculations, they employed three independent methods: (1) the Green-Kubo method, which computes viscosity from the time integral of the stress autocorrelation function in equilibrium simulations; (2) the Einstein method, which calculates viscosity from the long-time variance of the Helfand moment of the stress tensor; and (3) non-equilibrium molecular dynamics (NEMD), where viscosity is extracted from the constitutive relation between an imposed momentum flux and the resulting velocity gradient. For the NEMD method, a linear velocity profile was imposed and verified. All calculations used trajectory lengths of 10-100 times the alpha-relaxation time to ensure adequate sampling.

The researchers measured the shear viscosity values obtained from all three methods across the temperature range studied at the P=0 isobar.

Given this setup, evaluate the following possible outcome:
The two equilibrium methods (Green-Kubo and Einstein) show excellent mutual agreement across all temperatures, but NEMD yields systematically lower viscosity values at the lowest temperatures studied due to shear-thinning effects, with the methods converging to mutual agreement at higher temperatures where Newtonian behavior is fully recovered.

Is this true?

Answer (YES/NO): NO